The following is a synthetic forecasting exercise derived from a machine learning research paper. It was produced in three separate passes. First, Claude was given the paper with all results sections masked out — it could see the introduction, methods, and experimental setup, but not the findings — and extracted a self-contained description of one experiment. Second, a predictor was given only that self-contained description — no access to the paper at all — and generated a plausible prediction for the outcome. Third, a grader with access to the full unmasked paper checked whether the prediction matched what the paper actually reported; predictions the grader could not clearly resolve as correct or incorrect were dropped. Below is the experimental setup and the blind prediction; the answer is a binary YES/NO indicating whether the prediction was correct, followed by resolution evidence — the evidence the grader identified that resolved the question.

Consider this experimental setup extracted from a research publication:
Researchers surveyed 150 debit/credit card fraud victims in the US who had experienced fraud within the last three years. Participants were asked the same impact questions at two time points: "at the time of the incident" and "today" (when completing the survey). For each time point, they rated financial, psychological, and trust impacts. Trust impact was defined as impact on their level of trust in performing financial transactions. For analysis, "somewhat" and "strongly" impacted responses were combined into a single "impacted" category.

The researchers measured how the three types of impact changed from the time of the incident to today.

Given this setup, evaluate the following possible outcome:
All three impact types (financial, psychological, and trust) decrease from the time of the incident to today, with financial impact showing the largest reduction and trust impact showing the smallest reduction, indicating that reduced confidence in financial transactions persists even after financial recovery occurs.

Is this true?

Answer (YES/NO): NO